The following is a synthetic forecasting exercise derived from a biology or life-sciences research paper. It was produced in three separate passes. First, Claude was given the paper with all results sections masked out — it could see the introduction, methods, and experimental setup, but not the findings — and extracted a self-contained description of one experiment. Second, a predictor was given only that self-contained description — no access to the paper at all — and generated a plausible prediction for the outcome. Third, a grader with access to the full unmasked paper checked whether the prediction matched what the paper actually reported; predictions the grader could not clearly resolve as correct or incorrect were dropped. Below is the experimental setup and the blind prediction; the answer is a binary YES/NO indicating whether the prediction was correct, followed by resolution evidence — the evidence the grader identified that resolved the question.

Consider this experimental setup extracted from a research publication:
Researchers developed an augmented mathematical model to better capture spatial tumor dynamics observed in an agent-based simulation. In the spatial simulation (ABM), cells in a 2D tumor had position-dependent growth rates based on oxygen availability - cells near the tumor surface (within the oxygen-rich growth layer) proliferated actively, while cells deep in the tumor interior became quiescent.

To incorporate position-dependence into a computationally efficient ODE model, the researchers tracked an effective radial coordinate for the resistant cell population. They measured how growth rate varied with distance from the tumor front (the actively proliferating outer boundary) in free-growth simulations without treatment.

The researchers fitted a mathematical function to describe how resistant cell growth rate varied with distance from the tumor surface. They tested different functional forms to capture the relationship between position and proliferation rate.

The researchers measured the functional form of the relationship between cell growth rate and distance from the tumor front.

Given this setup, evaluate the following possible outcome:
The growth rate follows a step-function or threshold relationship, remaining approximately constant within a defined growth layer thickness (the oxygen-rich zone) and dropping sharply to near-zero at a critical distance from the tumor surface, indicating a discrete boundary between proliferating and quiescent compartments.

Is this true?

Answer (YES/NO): NO